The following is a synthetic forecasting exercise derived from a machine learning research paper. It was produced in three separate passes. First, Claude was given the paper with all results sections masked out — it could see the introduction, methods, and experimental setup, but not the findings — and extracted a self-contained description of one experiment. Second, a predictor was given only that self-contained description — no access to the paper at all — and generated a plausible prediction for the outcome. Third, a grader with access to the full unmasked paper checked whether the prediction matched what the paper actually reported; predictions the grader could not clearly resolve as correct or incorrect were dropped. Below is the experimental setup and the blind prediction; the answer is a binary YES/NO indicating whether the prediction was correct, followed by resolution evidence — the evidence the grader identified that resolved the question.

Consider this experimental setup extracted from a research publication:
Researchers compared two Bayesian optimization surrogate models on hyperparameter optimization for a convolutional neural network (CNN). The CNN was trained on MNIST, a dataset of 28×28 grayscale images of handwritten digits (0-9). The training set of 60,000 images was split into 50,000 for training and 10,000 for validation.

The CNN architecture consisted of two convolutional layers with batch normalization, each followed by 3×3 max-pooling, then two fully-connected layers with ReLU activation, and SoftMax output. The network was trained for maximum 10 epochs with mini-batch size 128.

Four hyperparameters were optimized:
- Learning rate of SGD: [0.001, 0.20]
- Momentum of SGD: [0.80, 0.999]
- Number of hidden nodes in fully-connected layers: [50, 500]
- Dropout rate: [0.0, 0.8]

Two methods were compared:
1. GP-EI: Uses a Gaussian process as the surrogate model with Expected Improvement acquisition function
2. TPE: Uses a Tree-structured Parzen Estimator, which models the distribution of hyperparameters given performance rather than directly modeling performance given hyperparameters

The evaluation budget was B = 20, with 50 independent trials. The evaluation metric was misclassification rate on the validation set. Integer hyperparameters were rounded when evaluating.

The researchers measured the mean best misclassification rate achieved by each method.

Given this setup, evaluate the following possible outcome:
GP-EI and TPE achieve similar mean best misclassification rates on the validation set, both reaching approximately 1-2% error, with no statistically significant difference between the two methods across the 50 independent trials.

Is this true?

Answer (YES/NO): NO